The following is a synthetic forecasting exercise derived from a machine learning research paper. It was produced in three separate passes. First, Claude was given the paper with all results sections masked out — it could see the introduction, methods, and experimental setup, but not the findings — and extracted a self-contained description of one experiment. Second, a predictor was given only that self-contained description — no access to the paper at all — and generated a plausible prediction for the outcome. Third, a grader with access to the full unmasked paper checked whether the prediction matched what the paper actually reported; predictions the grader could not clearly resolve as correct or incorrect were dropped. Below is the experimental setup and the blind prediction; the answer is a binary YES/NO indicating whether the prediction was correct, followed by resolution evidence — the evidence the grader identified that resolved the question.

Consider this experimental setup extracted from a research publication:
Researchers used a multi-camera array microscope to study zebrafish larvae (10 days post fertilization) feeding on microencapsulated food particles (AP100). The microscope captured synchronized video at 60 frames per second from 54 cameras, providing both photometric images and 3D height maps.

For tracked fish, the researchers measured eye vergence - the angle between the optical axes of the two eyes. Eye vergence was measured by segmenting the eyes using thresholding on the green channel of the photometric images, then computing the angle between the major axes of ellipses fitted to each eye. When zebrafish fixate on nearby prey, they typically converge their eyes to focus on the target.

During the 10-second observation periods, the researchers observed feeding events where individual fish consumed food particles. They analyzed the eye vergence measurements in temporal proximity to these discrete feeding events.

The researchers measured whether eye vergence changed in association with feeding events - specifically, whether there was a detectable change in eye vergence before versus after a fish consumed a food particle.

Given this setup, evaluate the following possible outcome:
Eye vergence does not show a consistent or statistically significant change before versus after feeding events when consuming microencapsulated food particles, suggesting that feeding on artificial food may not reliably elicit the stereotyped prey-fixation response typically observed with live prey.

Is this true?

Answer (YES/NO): NO